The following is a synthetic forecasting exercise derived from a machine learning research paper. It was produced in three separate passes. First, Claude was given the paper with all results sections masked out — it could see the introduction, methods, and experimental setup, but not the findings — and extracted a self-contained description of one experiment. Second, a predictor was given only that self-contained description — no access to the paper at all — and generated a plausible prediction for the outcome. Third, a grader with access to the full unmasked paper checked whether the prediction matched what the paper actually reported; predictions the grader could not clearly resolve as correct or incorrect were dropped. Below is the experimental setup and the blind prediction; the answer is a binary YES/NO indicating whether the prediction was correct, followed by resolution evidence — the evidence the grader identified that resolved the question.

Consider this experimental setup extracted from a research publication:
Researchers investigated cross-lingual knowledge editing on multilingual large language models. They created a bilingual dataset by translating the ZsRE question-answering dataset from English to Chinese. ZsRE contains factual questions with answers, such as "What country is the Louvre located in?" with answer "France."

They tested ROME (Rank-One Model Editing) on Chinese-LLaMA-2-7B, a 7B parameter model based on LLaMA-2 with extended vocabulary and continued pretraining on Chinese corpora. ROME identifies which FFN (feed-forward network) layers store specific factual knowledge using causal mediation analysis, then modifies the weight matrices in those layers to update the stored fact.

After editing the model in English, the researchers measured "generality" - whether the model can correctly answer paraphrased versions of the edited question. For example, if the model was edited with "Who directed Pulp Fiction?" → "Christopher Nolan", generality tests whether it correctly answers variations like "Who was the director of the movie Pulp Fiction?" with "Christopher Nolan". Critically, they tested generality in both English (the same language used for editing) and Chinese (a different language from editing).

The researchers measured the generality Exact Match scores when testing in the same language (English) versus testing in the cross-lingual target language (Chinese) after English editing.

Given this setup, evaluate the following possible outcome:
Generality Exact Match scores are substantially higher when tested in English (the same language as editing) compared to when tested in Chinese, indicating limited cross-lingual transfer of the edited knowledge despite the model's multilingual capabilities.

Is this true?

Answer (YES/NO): YES